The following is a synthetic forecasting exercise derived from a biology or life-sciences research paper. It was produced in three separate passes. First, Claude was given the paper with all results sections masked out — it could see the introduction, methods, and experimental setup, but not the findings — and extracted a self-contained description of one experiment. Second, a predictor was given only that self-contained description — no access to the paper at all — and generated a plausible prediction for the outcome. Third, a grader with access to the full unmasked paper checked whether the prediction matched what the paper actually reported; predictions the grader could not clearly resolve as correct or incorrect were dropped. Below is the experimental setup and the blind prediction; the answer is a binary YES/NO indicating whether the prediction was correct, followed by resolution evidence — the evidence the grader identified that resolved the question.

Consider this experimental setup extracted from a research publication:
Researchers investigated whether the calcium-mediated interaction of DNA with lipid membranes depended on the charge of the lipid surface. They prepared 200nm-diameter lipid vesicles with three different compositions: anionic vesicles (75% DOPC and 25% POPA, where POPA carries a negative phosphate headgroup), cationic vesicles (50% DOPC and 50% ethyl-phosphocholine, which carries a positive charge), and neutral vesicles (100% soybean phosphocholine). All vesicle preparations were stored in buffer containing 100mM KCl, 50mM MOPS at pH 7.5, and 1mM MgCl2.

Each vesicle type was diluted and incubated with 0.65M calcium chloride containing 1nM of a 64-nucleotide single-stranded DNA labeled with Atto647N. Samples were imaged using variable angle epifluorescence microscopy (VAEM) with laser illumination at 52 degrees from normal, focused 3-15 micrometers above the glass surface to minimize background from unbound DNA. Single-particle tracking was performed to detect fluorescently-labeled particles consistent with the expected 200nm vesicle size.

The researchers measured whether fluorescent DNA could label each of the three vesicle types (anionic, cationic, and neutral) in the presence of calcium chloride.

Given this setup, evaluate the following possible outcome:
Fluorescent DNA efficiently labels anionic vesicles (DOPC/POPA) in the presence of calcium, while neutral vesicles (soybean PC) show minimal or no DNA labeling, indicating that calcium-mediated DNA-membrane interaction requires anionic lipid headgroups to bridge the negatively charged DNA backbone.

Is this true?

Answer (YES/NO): YES